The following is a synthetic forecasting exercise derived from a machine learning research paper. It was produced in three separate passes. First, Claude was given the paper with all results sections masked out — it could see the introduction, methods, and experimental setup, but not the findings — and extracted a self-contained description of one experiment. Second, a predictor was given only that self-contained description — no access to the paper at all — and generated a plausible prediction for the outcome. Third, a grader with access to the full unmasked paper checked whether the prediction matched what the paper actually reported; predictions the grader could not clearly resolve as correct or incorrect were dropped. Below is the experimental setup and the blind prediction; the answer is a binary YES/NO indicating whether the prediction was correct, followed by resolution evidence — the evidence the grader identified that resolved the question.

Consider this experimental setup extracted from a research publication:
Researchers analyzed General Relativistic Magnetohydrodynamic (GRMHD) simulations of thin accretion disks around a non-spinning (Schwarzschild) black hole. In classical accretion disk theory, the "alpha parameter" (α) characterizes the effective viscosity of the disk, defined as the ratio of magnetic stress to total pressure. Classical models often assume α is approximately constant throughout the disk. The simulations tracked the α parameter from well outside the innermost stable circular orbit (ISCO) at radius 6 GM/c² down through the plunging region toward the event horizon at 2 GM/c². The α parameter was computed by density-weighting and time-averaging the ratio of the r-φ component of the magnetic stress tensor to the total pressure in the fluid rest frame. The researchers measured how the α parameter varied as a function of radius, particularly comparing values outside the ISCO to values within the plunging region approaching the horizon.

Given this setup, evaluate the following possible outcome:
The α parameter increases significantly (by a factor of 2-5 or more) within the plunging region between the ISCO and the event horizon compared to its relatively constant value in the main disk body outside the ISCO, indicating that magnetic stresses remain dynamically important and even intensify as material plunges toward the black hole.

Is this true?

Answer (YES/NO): YES